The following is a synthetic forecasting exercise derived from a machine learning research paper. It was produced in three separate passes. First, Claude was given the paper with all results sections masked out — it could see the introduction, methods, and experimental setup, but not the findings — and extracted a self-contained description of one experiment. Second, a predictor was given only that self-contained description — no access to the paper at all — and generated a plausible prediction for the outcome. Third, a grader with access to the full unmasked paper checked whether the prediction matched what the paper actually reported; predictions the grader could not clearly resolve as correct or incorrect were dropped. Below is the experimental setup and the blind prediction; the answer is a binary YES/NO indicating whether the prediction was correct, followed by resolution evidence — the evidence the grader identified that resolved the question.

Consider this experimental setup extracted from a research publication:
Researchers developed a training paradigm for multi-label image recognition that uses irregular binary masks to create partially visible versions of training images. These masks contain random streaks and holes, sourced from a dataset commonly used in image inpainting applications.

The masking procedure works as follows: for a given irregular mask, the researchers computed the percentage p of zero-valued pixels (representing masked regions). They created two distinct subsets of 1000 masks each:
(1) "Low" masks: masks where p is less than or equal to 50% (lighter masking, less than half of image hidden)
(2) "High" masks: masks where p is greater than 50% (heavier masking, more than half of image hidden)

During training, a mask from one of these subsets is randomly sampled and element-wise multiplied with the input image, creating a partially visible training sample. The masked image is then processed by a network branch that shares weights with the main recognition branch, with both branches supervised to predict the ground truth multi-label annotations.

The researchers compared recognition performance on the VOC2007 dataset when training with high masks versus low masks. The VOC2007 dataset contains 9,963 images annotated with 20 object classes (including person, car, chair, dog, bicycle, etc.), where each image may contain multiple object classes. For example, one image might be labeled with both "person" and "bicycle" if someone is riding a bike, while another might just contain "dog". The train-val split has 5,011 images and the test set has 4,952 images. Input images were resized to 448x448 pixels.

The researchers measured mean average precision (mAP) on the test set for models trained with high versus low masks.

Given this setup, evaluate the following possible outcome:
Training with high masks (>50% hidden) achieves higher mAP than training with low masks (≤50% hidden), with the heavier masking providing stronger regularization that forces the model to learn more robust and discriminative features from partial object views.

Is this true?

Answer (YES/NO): YES